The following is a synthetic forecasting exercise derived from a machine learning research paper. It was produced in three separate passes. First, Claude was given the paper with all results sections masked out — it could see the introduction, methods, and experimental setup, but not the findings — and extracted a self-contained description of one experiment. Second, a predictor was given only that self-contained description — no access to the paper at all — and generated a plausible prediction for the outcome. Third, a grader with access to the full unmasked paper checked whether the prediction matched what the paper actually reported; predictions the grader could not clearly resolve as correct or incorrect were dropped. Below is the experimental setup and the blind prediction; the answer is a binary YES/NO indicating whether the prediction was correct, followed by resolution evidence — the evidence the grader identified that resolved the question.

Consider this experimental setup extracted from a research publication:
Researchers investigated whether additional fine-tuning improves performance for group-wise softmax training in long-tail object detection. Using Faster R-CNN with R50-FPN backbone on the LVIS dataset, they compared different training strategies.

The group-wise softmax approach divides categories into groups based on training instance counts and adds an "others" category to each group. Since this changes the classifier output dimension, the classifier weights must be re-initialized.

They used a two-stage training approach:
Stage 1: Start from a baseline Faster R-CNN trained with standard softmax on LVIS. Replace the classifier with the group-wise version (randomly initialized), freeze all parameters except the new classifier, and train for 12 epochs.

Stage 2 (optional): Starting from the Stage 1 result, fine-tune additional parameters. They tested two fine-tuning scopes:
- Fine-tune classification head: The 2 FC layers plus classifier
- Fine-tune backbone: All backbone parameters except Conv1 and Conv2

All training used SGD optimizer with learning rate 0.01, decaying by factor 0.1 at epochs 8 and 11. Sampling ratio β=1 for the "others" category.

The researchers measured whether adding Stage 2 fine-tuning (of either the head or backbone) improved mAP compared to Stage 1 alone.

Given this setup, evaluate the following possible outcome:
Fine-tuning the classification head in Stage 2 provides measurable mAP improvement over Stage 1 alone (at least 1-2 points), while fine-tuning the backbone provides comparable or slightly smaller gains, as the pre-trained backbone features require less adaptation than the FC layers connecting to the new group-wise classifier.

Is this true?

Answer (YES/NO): NO